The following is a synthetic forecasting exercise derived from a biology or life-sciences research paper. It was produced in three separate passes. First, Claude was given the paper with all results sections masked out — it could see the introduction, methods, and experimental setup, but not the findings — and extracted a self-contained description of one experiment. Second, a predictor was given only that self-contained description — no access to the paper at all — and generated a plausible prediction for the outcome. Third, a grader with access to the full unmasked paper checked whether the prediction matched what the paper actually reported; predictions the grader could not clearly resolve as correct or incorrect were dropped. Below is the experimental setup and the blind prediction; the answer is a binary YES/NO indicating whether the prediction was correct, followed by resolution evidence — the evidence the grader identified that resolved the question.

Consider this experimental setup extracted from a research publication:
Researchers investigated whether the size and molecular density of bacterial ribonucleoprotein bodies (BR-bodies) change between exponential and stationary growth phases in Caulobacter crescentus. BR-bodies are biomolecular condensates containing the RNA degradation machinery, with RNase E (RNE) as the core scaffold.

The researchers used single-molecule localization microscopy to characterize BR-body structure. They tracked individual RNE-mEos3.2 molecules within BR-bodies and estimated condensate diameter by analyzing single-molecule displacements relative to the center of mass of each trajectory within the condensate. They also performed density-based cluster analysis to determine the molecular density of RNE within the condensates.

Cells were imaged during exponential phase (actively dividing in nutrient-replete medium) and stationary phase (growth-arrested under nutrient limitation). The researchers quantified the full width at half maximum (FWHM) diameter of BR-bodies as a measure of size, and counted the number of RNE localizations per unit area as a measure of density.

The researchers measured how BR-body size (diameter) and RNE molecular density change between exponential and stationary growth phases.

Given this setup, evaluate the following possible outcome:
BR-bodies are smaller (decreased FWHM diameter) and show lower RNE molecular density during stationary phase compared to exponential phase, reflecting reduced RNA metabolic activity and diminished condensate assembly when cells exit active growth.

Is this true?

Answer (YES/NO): NO